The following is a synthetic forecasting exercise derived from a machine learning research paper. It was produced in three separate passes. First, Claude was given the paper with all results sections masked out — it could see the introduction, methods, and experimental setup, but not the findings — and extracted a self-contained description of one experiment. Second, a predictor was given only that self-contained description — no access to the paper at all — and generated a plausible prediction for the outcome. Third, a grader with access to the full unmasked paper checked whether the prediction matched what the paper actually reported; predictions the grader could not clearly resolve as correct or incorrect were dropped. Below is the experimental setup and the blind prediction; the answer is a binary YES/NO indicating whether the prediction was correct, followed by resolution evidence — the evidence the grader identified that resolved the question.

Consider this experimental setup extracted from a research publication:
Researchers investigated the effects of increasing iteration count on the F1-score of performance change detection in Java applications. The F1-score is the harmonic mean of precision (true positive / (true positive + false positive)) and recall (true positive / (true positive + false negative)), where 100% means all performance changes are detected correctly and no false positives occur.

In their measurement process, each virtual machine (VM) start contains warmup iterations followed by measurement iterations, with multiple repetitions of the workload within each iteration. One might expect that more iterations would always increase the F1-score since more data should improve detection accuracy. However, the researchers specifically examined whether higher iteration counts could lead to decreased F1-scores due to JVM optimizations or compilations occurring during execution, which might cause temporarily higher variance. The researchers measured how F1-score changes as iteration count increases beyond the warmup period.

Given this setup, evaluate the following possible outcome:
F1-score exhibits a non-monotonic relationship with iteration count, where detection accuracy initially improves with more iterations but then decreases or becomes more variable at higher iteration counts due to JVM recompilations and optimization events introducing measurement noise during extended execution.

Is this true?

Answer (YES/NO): YES